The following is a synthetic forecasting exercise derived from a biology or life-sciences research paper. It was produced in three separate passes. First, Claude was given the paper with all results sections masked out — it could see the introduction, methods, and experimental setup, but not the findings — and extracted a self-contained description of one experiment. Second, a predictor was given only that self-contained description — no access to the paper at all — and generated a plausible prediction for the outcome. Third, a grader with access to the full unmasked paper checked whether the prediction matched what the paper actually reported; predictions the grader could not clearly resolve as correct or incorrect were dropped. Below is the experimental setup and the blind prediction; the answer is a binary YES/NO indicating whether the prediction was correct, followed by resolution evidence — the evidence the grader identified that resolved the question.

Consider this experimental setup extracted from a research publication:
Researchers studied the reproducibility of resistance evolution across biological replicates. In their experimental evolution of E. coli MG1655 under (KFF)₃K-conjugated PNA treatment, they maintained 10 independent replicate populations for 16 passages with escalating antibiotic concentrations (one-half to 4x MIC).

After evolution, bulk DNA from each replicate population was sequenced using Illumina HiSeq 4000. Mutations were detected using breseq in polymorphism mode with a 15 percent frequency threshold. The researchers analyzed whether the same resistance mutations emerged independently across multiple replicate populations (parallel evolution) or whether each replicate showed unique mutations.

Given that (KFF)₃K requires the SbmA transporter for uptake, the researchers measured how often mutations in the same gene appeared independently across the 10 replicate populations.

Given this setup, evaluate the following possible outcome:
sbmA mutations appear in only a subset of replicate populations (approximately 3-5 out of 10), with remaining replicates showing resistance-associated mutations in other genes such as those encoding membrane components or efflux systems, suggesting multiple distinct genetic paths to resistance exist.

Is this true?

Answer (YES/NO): NO